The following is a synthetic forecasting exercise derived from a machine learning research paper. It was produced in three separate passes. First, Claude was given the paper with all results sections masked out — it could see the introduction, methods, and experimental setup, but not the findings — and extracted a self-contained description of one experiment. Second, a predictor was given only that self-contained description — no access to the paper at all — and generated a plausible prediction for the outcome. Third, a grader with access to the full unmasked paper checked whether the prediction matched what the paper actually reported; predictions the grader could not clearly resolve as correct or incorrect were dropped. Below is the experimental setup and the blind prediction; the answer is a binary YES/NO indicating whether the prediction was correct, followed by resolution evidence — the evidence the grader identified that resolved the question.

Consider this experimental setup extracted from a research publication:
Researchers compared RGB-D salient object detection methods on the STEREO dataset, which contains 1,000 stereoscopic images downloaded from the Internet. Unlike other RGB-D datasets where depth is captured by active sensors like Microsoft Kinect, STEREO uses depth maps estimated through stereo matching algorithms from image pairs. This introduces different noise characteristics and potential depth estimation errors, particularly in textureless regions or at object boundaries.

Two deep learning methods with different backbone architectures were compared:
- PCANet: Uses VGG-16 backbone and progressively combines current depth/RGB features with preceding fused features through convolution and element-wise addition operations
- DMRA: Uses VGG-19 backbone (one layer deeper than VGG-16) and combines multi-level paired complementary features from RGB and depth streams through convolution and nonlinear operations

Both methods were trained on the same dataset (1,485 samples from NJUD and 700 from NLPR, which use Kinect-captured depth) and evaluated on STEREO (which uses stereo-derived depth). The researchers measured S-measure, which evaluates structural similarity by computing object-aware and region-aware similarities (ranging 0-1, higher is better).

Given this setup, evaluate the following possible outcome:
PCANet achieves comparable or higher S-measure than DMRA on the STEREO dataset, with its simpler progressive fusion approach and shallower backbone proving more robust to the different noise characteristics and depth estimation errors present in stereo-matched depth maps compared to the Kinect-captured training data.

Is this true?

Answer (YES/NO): YES